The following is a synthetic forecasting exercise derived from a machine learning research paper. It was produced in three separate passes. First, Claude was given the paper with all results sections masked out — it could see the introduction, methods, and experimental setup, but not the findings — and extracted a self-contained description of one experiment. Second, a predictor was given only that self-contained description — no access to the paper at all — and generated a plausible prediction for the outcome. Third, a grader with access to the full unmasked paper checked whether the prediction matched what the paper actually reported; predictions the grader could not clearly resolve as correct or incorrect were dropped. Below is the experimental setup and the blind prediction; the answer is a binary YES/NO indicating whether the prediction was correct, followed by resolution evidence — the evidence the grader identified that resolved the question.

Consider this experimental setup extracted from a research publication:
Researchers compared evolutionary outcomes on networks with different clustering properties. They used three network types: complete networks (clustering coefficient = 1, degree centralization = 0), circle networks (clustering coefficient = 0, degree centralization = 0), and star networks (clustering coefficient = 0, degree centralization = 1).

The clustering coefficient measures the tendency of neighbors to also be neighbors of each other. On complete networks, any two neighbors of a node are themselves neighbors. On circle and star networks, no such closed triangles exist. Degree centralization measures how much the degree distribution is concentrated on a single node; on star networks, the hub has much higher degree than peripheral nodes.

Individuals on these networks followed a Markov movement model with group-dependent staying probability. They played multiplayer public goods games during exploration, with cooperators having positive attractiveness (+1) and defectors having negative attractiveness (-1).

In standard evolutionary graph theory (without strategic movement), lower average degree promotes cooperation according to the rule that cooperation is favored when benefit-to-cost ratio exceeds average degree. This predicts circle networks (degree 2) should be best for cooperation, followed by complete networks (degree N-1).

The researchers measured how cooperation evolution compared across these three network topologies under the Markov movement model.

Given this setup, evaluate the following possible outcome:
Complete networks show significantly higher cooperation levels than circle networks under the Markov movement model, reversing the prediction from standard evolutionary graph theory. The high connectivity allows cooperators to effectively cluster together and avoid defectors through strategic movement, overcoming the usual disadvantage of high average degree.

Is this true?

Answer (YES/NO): YES